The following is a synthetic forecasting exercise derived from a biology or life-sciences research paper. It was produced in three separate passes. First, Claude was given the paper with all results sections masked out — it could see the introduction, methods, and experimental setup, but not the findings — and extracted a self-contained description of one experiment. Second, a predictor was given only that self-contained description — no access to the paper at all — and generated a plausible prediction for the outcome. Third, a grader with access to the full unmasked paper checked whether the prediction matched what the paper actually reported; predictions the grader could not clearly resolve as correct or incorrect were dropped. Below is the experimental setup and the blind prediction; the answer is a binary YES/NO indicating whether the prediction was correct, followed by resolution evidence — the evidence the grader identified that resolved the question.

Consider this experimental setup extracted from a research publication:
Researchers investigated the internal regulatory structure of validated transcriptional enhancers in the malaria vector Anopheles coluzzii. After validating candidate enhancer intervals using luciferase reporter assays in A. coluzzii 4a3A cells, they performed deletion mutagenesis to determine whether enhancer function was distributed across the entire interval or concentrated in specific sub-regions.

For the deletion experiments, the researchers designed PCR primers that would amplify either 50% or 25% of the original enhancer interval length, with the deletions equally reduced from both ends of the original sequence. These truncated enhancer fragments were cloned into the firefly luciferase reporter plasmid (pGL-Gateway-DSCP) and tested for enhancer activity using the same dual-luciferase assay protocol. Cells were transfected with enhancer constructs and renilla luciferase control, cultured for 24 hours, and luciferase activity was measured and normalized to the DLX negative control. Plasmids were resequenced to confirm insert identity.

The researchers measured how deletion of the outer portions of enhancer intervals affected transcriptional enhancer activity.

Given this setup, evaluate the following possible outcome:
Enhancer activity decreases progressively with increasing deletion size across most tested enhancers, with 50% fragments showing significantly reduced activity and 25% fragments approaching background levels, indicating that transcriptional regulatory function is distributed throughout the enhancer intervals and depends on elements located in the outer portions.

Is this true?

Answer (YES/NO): NO